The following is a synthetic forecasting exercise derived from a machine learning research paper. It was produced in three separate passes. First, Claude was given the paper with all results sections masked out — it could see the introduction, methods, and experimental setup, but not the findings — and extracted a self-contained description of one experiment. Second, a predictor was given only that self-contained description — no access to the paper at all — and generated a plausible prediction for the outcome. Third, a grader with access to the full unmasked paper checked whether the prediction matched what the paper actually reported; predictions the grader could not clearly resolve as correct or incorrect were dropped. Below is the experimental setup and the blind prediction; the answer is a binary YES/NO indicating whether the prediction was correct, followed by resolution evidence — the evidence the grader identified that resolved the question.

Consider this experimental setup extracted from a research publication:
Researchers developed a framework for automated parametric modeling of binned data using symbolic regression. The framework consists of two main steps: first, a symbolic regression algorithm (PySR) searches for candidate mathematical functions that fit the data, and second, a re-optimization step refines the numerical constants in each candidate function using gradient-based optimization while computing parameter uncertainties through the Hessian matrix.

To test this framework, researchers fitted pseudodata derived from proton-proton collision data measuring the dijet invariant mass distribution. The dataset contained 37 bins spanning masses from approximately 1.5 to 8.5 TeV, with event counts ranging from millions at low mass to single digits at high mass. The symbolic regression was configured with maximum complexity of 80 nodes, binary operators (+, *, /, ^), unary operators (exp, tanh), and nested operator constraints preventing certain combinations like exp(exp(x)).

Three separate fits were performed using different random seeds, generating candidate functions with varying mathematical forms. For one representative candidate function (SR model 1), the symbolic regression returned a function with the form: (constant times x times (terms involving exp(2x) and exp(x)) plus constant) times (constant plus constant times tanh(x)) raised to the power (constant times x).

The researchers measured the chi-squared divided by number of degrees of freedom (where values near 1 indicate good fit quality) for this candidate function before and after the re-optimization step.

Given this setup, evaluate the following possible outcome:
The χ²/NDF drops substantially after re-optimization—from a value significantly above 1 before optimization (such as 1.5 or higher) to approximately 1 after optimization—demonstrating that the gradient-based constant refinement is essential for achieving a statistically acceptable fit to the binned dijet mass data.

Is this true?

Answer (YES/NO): YES